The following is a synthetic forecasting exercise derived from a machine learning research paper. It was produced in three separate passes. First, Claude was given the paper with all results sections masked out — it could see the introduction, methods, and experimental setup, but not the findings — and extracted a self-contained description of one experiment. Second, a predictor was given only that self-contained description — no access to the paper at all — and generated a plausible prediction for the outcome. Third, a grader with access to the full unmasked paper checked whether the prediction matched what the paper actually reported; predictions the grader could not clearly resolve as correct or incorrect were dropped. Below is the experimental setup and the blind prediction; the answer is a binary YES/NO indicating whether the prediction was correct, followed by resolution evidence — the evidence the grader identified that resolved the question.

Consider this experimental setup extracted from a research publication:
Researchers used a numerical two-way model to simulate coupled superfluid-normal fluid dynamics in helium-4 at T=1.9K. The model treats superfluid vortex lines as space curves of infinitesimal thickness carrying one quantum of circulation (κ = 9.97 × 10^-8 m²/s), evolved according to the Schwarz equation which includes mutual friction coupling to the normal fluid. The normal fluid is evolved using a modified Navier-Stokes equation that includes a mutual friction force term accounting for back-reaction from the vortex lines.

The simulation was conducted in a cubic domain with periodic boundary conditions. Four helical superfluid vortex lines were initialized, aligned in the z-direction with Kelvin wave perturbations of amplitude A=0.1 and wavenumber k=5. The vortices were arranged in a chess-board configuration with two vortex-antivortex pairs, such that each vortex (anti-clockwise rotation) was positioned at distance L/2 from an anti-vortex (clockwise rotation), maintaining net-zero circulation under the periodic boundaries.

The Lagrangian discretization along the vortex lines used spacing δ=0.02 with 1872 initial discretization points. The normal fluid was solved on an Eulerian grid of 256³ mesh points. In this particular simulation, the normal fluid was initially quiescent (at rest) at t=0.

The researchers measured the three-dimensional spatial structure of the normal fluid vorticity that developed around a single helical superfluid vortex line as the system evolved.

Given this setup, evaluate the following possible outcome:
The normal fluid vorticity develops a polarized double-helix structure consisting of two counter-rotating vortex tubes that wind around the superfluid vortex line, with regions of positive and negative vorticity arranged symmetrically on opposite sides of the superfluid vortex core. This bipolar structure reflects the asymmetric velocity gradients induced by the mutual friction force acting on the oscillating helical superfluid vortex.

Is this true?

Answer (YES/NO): YES